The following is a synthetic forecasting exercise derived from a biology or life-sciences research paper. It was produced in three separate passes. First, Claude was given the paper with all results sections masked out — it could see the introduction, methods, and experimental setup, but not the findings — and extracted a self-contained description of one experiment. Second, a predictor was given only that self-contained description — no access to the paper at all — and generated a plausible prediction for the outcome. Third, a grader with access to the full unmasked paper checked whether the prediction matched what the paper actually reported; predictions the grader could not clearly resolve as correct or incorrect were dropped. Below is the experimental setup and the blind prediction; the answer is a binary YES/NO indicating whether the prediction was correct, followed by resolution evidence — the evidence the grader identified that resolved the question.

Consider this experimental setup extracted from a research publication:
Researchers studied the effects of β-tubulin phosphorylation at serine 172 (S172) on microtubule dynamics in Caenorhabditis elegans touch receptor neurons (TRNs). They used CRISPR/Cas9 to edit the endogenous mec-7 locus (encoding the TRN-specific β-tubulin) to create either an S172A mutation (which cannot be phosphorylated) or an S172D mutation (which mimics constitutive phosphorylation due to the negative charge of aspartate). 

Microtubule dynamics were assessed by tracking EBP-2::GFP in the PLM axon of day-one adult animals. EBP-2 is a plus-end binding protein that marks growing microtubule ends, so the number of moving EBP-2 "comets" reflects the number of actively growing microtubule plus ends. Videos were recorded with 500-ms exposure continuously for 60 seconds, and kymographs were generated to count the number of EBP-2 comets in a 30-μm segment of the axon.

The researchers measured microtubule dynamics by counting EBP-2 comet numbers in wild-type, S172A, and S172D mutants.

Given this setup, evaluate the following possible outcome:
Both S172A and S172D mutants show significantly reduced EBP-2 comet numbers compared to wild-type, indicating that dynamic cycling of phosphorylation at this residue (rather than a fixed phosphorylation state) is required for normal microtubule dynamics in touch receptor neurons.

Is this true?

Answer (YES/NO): NO